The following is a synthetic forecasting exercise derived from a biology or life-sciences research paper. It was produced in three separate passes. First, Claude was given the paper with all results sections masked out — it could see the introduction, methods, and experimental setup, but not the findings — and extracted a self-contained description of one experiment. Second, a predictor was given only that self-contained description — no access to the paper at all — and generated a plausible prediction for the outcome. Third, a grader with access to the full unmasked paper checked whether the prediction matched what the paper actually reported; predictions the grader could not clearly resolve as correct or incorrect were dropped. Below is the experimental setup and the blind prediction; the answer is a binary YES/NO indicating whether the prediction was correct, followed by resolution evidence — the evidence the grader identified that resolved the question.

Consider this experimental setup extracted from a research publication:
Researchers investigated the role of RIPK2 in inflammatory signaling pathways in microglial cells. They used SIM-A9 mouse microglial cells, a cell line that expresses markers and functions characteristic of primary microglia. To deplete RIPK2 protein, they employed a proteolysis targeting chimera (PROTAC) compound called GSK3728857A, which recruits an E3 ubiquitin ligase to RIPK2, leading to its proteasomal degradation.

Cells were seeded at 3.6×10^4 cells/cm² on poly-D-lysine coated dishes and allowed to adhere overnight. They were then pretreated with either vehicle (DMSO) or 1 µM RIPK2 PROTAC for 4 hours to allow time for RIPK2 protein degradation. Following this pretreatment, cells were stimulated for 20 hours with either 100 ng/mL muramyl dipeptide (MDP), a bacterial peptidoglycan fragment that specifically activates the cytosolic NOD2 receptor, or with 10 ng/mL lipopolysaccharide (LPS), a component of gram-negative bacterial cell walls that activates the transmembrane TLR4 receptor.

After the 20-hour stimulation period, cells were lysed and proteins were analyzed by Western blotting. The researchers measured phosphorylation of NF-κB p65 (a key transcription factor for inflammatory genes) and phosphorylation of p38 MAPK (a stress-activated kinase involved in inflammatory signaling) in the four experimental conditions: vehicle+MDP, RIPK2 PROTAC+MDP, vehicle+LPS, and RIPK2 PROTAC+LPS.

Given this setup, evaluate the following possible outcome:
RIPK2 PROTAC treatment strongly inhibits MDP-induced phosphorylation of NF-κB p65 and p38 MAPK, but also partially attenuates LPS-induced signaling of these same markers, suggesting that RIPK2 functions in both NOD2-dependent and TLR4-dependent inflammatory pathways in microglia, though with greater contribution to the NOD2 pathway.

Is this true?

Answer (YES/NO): NO